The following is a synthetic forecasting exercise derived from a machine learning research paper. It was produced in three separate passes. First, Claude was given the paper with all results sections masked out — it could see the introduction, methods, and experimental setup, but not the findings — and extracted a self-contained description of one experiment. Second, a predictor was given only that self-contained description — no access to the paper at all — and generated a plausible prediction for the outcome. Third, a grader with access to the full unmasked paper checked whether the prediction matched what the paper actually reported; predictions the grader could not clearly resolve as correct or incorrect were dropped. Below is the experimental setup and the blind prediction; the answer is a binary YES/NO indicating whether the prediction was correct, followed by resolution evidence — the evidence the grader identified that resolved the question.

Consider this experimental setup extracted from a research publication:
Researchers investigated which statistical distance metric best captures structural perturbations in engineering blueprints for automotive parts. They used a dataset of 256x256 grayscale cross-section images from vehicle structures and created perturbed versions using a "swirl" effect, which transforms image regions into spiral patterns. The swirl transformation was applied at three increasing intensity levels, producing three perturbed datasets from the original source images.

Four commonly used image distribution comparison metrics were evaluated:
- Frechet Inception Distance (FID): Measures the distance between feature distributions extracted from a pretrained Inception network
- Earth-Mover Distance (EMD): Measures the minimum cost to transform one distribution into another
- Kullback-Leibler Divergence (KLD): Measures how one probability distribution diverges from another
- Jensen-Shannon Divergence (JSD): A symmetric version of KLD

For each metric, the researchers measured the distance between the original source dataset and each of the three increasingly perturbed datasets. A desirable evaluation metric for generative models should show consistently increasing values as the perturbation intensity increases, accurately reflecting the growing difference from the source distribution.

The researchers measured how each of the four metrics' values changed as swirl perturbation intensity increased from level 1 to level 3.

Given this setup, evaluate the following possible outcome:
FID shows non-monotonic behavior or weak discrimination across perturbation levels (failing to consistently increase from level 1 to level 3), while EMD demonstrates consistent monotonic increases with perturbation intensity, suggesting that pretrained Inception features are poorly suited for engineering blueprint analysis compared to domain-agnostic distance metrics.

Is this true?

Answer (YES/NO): NO